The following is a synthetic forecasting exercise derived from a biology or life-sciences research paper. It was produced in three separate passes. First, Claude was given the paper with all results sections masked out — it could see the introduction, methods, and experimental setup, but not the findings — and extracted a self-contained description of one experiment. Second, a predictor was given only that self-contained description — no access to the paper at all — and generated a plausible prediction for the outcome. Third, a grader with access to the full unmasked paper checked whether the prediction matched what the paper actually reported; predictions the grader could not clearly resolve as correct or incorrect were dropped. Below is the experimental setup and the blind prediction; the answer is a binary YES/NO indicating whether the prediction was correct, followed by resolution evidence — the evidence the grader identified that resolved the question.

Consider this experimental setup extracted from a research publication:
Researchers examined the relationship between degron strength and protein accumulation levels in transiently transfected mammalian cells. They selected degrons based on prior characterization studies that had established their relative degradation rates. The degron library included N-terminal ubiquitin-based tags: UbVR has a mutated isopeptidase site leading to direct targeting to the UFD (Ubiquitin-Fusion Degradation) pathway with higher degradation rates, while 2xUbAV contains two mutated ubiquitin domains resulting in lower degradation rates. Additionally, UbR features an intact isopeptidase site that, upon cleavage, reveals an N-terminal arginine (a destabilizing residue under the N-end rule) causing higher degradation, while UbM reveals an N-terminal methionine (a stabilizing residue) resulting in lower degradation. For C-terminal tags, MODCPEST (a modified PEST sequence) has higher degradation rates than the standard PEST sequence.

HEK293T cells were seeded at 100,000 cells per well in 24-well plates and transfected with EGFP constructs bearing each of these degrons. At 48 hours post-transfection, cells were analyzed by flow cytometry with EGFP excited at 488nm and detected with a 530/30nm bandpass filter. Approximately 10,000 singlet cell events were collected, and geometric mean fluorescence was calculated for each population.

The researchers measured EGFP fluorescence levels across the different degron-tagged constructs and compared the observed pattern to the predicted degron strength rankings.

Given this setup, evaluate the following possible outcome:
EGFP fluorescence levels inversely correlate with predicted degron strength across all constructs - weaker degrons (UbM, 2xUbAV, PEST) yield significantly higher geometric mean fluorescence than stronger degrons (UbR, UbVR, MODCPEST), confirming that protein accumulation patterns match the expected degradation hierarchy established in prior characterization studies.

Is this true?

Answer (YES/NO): NO